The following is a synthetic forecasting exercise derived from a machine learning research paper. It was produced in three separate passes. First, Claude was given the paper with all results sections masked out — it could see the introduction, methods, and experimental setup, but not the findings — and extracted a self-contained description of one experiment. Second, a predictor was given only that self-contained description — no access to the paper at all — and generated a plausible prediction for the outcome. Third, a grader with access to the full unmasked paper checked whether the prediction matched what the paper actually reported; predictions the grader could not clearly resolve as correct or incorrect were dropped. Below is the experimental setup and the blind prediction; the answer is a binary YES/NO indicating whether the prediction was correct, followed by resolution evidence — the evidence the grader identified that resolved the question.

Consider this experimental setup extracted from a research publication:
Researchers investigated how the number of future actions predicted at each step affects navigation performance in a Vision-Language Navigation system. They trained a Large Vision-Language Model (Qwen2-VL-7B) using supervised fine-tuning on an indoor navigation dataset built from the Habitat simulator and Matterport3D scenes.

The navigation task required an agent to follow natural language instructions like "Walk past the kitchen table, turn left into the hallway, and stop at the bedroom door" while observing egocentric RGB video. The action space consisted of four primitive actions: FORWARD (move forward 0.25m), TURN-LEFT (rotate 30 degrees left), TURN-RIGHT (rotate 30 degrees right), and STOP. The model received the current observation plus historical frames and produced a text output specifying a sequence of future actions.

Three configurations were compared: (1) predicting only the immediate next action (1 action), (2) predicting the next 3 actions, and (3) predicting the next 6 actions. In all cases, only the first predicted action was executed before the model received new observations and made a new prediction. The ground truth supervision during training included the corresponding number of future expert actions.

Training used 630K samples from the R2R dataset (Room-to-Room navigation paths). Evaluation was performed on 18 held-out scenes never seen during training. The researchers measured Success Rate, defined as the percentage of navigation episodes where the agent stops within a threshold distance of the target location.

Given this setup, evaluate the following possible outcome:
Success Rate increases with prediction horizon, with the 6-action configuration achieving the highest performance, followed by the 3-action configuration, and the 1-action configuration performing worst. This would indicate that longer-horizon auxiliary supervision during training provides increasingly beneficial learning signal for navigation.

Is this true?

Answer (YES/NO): YES